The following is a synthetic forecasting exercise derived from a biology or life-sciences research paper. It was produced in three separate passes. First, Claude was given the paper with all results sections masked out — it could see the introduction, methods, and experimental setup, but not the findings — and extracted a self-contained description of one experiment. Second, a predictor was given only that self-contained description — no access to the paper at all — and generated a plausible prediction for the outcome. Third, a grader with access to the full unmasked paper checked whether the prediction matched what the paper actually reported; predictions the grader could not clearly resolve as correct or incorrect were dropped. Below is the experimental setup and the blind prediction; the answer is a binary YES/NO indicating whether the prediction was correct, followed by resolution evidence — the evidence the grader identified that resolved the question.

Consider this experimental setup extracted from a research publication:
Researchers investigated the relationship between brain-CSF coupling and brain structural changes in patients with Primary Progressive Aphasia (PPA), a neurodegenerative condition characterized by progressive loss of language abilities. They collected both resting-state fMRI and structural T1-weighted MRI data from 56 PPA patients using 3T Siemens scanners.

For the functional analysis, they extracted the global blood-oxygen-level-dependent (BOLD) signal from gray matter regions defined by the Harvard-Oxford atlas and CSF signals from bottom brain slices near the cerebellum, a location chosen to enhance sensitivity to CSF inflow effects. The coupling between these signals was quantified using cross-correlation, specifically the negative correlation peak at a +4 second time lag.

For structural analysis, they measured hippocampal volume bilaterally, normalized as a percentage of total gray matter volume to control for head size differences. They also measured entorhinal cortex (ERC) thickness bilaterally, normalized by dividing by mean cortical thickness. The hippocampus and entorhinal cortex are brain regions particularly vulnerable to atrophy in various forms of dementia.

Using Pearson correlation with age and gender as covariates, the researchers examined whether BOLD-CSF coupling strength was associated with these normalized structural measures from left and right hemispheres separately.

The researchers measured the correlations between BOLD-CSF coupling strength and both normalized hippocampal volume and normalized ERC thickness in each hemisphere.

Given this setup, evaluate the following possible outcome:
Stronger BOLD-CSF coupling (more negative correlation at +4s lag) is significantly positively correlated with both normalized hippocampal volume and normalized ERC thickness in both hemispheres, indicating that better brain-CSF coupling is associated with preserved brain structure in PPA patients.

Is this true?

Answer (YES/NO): NO